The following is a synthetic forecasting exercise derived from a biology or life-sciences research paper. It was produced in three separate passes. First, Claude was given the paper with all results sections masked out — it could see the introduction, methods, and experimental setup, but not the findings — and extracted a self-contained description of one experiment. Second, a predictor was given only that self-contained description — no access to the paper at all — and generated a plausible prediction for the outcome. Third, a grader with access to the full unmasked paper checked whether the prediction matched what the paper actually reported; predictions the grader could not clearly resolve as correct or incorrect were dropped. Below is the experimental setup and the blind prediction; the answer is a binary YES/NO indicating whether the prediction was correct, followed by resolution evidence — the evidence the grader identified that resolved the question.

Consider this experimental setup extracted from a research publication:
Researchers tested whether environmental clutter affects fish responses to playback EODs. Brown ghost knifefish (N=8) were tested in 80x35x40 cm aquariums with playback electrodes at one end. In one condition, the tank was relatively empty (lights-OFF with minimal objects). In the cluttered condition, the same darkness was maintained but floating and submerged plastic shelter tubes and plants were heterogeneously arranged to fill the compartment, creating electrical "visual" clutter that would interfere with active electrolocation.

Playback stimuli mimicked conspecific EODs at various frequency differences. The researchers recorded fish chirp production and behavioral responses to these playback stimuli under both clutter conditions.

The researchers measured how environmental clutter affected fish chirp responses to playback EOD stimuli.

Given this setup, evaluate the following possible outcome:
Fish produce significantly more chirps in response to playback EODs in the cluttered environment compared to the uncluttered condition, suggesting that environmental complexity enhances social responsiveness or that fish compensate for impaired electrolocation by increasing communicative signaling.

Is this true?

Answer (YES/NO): NO